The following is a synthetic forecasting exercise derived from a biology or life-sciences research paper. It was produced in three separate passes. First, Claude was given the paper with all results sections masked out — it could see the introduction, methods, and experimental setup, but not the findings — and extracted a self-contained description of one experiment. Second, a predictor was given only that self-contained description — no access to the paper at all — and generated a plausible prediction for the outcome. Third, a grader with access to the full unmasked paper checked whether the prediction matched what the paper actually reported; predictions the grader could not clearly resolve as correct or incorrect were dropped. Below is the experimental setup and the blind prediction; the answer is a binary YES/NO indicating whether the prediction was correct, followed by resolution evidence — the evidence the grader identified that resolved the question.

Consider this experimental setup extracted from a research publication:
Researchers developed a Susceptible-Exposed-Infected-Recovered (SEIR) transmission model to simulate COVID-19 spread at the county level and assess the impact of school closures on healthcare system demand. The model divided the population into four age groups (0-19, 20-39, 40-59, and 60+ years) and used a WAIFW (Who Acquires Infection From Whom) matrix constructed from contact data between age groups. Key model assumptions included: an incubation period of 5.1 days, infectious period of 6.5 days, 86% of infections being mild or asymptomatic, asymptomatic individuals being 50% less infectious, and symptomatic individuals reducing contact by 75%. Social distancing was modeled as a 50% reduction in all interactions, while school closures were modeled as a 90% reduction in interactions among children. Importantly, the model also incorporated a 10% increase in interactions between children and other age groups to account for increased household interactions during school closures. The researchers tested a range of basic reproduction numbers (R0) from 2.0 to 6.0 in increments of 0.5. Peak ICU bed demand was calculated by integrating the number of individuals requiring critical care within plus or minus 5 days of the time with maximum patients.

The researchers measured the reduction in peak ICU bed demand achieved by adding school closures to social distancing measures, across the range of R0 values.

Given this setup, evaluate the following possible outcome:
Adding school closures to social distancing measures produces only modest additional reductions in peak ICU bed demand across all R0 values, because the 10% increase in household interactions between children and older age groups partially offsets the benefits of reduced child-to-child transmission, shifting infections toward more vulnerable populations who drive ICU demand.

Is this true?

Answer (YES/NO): NO